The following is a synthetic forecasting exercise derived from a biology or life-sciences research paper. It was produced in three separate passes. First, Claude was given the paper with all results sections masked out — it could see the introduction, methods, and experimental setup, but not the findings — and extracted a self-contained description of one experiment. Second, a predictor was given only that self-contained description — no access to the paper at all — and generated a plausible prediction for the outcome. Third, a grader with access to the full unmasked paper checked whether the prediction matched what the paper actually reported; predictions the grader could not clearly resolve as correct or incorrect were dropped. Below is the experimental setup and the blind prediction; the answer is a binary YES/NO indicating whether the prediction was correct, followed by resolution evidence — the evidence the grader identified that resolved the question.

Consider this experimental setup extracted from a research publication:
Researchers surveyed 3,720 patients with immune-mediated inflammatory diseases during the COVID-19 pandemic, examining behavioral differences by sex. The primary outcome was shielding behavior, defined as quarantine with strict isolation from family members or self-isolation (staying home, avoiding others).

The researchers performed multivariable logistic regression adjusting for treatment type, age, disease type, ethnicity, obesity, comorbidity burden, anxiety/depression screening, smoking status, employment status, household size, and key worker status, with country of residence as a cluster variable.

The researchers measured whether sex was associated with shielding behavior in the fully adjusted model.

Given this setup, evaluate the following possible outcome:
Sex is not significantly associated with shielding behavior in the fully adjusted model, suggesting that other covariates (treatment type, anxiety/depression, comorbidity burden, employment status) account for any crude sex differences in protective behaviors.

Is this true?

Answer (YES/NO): NO